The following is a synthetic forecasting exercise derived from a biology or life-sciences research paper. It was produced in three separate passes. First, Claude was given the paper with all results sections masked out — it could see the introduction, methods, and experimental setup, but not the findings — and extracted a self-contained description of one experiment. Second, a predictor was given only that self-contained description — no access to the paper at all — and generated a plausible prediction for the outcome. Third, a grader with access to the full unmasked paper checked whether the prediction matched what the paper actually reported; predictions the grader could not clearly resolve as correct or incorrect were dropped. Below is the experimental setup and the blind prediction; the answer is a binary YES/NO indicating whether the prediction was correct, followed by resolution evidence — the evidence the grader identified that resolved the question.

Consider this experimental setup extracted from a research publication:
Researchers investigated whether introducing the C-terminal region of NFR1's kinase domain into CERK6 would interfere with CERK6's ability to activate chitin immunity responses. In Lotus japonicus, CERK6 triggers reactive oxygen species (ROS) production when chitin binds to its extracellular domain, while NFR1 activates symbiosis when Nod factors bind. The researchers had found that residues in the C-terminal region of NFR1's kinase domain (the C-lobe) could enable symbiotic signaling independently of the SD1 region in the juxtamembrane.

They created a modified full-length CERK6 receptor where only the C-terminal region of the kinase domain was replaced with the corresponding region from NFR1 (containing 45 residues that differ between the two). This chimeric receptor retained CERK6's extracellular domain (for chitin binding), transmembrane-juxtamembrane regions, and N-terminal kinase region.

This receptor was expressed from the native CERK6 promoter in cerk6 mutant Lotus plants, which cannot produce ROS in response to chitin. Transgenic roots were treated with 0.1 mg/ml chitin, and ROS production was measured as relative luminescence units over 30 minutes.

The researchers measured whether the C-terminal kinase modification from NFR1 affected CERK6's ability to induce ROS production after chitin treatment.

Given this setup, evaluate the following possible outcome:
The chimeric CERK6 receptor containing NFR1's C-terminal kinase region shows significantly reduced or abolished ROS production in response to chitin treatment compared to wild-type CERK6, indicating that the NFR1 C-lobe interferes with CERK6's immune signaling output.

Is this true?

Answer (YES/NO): NO